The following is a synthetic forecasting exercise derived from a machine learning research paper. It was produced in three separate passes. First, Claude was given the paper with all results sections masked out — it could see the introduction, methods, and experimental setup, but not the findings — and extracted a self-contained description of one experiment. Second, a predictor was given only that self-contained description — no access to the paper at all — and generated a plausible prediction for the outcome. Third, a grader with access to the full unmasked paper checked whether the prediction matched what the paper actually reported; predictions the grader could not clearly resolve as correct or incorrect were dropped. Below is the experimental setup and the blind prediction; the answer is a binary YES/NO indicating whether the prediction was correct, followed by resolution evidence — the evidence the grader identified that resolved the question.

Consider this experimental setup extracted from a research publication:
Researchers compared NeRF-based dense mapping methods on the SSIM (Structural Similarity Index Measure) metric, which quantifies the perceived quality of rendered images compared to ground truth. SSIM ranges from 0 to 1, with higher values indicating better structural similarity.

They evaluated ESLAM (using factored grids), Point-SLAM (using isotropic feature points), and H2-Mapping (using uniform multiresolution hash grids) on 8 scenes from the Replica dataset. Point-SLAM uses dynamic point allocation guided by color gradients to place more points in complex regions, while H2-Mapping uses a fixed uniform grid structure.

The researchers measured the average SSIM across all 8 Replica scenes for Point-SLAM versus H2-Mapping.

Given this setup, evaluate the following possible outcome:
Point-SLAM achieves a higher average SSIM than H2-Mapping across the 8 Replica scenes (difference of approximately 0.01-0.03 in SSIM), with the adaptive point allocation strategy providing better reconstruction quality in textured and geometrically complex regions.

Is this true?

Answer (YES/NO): NO